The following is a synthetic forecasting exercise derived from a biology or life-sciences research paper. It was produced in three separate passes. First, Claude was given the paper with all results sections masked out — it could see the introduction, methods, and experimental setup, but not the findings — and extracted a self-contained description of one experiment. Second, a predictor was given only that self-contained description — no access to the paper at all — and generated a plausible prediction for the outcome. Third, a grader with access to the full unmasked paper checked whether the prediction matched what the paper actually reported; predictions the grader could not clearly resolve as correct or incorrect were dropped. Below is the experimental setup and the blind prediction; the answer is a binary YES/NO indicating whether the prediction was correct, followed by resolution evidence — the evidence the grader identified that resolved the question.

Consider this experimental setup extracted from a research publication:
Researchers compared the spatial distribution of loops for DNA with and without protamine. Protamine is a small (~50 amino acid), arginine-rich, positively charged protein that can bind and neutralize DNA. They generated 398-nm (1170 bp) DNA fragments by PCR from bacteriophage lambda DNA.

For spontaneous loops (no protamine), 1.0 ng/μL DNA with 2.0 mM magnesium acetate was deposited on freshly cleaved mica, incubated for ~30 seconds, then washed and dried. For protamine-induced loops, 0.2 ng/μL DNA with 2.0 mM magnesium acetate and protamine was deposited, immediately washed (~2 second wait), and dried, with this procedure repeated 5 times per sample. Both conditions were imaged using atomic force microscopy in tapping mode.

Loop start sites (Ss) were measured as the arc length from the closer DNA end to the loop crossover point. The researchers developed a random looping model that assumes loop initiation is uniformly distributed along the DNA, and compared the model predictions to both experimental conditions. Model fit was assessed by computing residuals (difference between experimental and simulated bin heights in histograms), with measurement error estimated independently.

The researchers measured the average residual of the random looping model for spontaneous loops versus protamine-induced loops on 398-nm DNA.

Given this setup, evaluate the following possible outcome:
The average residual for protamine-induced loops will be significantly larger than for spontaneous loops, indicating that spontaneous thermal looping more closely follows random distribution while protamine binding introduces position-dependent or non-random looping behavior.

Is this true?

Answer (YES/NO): YES